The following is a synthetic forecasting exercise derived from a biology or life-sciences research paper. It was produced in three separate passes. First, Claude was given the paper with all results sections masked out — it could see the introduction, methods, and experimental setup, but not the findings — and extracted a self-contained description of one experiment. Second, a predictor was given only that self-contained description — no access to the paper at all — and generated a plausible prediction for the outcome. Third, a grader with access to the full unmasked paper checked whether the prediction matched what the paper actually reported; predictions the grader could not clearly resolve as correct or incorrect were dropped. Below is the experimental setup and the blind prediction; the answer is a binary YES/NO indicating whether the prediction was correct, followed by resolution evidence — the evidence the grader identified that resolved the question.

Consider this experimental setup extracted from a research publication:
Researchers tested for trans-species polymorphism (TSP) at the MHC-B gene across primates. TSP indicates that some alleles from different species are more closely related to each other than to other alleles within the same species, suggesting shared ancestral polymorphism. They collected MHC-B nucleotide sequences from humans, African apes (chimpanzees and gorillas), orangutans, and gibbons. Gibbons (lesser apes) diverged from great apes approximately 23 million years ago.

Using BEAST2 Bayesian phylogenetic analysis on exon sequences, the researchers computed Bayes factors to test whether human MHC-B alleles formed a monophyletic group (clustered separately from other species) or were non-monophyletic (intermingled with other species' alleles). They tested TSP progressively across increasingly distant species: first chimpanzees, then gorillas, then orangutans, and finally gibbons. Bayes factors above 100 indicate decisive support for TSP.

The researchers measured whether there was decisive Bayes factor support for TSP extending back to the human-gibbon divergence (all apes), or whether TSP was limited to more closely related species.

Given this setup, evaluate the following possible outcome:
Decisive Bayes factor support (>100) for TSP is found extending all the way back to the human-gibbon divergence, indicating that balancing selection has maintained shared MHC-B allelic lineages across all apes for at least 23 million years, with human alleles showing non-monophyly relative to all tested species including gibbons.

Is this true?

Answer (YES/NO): YES